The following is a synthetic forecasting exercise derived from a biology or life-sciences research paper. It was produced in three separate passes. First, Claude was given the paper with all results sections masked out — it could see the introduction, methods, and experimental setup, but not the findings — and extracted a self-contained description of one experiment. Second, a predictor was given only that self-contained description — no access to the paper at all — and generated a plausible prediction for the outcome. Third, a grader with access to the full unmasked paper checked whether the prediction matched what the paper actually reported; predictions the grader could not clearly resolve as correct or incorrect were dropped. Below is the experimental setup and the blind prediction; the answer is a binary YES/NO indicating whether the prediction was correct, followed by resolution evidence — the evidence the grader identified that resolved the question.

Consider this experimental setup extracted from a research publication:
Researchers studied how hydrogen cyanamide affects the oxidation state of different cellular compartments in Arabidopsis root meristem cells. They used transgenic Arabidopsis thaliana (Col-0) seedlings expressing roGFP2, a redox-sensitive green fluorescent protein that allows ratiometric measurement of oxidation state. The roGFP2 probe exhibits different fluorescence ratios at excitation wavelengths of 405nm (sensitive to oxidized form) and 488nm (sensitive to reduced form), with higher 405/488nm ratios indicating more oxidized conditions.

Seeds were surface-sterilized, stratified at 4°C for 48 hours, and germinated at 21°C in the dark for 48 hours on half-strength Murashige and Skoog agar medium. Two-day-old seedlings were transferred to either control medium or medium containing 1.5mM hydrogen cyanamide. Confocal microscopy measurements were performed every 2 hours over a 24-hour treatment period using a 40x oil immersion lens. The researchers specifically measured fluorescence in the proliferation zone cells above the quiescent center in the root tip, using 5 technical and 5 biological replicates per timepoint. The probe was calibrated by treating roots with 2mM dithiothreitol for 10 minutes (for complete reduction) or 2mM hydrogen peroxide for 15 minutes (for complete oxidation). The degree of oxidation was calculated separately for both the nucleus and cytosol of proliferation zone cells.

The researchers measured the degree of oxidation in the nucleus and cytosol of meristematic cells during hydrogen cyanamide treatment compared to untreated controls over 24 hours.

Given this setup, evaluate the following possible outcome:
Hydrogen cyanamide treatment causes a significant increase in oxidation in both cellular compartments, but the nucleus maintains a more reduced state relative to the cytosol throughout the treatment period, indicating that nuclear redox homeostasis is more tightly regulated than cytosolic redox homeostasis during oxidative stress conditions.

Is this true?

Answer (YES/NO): NO